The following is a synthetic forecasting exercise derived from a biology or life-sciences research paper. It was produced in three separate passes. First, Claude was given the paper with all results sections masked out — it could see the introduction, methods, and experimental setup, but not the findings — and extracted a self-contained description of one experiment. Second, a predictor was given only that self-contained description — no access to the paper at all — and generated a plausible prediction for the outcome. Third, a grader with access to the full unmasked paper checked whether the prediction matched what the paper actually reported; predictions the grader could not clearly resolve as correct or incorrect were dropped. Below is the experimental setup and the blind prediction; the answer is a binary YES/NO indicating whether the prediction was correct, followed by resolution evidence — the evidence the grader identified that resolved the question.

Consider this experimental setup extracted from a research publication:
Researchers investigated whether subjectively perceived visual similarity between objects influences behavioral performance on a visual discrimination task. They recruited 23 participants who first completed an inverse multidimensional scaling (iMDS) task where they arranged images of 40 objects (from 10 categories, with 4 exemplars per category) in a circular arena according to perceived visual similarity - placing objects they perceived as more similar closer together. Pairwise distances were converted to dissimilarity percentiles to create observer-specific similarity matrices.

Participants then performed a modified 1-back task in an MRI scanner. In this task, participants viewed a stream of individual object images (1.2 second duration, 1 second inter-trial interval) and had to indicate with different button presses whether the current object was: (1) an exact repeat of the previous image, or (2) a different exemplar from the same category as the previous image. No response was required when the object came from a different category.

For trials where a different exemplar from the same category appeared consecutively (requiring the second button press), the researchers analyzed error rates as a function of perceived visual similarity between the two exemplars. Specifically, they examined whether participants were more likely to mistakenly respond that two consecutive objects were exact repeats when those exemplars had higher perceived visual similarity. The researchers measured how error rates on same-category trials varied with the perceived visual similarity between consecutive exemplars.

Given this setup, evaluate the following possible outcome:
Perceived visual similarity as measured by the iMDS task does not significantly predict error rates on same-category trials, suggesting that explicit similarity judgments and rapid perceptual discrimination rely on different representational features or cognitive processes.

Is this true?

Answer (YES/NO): NO